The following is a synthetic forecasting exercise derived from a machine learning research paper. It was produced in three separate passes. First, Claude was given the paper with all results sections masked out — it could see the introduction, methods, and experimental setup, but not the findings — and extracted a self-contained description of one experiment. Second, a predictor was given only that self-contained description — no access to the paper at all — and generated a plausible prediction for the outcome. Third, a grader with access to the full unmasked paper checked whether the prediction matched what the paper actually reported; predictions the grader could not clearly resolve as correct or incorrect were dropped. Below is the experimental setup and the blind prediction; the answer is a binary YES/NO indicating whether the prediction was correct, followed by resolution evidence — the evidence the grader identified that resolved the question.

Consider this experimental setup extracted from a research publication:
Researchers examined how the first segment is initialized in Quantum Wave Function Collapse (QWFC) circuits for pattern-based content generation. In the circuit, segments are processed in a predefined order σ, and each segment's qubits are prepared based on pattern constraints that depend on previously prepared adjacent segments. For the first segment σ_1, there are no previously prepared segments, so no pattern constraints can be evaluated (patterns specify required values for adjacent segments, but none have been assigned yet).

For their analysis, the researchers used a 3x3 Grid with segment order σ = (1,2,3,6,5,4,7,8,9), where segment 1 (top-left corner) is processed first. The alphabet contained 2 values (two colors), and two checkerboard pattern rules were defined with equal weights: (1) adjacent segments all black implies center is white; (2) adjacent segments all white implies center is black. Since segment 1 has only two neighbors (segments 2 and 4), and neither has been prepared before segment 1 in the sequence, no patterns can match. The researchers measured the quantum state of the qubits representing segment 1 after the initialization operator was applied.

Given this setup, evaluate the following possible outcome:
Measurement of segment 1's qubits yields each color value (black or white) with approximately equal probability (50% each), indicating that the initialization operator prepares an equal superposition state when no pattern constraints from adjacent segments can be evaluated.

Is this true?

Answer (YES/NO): YES